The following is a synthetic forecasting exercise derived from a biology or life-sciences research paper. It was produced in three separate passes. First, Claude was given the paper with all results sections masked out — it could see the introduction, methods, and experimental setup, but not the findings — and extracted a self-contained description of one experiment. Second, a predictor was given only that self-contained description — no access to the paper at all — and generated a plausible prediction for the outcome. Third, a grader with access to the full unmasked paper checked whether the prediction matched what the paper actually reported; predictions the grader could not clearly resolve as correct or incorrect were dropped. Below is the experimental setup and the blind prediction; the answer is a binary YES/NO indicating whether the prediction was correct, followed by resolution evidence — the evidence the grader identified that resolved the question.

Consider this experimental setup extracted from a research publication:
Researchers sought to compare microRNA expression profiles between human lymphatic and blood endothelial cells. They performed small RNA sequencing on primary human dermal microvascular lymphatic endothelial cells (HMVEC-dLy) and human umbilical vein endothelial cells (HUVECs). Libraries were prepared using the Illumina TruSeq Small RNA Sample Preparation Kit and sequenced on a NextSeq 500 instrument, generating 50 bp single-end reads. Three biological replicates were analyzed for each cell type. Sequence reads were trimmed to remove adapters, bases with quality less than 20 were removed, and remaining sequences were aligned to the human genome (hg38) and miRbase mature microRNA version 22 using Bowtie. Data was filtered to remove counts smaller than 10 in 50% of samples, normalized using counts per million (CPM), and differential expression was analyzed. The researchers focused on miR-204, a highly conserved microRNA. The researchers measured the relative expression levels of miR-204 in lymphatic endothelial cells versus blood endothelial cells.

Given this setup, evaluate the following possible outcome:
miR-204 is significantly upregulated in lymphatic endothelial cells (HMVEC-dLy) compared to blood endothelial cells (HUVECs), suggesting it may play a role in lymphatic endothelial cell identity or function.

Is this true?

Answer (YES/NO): YES